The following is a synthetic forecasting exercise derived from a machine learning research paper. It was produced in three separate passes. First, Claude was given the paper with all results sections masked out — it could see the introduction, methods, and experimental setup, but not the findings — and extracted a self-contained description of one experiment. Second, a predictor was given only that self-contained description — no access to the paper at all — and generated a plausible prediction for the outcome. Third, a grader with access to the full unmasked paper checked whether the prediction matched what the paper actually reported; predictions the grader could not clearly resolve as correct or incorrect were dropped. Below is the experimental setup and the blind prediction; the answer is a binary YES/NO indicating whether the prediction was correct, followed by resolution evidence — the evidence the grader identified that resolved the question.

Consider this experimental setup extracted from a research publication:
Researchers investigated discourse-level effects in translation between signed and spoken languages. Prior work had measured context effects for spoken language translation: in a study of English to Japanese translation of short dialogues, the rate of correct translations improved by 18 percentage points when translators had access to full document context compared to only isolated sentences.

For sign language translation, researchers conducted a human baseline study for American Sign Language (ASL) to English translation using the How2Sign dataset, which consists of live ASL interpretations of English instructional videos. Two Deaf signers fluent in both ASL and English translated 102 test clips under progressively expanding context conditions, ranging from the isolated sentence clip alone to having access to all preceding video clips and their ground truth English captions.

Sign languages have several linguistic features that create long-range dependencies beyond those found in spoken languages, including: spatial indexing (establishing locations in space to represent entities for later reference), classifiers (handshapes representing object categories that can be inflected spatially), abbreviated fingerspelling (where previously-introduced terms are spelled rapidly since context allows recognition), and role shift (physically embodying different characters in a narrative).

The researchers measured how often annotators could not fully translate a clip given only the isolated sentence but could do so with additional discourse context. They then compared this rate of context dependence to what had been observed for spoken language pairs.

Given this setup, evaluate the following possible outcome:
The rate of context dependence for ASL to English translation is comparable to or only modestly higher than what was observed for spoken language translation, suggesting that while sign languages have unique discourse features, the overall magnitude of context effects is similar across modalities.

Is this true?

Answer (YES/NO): NO